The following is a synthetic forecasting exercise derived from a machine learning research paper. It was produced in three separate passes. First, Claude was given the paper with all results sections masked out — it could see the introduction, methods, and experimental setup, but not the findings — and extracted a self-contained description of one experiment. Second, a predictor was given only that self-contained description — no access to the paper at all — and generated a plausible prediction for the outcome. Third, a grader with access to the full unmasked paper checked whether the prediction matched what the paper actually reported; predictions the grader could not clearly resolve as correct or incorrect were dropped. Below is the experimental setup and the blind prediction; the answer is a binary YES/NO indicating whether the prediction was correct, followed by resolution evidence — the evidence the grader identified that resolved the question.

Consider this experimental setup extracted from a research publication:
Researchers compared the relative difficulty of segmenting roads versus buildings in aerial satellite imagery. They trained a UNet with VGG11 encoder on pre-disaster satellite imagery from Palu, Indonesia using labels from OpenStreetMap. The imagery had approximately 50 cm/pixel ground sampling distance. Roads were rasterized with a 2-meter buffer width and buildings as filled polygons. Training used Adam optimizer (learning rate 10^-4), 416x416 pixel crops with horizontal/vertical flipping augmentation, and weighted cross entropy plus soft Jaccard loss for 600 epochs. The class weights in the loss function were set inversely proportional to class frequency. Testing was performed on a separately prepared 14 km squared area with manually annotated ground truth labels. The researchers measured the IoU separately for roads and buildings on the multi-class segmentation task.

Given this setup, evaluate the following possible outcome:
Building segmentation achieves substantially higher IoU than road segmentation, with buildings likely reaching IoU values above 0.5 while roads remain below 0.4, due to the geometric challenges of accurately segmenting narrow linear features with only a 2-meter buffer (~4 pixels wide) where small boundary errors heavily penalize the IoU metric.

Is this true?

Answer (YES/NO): YES